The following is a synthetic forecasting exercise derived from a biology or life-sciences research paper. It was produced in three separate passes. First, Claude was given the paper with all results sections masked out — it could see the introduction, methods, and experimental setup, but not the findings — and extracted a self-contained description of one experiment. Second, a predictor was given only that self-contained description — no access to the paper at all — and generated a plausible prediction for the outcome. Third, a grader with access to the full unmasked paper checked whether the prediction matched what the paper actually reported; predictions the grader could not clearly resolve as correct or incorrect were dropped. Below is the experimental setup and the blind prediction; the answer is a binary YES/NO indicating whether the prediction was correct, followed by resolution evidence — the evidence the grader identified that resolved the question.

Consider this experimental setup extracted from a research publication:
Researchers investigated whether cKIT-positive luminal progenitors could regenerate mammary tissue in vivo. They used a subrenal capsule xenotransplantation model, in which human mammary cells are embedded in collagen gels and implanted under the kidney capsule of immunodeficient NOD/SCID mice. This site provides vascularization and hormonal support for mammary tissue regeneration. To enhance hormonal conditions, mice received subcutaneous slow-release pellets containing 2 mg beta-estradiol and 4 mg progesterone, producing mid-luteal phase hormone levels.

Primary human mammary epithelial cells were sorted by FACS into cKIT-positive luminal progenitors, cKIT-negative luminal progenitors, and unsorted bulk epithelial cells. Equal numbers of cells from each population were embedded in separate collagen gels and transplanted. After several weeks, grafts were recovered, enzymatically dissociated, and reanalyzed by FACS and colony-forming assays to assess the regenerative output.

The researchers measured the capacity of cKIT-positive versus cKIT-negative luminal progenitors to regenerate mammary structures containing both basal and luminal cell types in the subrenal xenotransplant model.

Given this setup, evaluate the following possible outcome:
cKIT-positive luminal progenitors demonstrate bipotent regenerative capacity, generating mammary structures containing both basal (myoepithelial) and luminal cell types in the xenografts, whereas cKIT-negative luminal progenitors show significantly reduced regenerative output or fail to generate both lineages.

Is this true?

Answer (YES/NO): NO